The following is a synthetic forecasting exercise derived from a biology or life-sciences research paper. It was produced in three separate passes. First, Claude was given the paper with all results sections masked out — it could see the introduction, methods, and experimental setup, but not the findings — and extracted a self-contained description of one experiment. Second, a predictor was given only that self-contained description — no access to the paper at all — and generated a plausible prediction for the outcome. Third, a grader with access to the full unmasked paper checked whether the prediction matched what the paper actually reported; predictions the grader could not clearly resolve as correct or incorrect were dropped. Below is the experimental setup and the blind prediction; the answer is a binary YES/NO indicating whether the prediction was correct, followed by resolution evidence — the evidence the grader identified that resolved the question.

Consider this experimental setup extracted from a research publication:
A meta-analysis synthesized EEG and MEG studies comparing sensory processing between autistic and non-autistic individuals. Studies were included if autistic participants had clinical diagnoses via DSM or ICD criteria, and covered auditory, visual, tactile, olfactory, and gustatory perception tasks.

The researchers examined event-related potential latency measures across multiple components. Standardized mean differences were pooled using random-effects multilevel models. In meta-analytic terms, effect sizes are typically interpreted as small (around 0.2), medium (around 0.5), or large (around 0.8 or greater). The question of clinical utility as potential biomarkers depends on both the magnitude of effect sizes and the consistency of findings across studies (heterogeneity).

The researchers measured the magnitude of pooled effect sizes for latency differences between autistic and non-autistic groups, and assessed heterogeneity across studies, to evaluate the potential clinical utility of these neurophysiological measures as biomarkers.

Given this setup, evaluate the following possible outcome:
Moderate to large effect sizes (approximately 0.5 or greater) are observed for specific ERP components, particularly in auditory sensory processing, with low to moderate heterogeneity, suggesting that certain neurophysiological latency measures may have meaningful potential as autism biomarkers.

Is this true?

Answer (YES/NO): NO